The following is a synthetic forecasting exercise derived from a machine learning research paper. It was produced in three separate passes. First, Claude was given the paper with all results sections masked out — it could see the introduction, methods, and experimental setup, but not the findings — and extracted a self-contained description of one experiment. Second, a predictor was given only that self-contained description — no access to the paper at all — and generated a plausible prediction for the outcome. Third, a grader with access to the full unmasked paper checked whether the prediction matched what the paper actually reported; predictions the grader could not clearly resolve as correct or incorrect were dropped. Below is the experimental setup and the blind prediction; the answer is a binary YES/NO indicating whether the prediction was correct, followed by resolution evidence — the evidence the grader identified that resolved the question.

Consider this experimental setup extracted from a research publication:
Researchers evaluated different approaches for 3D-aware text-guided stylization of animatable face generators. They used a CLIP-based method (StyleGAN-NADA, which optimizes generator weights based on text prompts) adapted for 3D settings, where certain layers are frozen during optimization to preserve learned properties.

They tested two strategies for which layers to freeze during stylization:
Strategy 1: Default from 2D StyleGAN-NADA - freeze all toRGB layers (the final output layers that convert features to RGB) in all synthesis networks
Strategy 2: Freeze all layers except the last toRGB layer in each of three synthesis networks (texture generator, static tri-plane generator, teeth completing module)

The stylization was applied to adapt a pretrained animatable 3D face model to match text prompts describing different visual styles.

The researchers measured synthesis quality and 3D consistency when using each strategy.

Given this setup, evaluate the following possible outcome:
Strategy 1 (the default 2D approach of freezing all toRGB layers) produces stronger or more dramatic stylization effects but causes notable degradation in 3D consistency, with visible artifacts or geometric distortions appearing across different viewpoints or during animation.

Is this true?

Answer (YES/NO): NO